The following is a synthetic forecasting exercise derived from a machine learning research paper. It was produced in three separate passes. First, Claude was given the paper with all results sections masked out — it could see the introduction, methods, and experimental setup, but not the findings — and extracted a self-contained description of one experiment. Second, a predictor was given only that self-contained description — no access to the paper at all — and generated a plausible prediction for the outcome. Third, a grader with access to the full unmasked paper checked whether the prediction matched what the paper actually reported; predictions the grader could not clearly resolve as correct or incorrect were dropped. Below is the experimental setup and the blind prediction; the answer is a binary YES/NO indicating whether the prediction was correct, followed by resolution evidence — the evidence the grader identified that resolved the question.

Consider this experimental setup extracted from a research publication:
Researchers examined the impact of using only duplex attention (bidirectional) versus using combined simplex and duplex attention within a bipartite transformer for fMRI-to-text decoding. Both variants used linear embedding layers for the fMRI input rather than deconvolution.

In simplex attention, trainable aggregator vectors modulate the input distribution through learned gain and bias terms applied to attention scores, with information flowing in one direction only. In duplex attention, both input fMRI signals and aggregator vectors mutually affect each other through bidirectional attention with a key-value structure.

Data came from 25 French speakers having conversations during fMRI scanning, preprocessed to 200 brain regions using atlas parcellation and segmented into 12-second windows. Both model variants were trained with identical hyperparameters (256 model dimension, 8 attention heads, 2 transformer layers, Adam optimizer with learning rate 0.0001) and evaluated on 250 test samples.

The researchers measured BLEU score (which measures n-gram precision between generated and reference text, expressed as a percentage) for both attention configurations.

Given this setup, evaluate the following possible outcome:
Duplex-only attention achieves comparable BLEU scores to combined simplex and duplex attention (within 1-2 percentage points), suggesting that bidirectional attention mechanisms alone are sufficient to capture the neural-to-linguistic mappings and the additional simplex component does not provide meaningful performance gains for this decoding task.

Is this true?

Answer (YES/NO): NO